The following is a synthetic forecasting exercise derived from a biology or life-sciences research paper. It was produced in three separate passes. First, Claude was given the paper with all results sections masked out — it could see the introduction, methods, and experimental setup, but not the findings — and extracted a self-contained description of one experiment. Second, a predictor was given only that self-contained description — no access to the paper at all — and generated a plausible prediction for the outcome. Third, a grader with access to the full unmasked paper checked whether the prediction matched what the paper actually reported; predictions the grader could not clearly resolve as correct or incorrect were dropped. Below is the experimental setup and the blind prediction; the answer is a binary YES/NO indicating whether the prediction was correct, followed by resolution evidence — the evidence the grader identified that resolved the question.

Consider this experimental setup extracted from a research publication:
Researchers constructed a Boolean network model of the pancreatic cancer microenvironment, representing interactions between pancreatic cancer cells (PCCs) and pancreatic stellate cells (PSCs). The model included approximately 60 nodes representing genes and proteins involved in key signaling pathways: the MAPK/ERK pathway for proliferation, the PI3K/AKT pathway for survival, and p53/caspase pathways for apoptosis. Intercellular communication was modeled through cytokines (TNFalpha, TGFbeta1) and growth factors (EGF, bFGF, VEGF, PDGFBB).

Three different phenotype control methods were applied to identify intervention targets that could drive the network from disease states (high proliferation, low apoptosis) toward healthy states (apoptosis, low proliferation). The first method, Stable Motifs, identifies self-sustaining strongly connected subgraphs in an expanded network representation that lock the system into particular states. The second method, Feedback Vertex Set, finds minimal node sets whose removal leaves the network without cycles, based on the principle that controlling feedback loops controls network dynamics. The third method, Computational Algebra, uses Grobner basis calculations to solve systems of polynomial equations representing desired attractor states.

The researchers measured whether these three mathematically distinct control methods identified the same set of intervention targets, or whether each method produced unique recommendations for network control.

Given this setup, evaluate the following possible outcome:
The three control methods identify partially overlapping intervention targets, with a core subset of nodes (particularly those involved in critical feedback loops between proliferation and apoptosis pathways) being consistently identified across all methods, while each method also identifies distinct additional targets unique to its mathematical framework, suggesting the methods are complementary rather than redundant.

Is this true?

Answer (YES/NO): NO